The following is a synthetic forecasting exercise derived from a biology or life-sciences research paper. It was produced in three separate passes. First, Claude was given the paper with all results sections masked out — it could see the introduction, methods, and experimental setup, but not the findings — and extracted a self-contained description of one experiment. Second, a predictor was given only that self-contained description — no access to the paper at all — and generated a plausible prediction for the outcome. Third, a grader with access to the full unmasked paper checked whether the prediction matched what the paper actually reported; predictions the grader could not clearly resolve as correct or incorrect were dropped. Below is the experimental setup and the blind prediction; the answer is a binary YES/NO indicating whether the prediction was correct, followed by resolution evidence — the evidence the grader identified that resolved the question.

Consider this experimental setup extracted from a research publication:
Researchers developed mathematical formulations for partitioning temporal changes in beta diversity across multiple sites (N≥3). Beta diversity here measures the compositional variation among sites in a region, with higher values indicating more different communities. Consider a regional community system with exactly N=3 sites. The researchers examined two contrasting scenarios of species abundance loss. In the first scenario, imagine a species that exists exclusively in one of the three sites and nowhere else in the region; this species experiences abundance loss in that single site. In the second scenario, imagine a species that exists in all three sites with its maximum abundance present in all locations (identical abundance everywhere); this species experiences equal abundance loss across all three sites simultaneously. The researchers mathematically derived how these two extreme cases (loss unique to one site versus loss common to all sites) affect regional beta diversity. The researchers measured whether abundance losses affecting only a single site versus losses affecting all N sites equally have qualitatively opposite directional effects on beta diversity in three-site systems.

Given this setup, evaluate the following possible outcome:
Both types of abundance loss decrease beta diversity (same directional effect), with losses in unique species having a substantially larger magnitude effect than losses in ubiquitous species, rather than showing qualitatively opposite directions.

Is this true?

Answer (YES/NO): NO